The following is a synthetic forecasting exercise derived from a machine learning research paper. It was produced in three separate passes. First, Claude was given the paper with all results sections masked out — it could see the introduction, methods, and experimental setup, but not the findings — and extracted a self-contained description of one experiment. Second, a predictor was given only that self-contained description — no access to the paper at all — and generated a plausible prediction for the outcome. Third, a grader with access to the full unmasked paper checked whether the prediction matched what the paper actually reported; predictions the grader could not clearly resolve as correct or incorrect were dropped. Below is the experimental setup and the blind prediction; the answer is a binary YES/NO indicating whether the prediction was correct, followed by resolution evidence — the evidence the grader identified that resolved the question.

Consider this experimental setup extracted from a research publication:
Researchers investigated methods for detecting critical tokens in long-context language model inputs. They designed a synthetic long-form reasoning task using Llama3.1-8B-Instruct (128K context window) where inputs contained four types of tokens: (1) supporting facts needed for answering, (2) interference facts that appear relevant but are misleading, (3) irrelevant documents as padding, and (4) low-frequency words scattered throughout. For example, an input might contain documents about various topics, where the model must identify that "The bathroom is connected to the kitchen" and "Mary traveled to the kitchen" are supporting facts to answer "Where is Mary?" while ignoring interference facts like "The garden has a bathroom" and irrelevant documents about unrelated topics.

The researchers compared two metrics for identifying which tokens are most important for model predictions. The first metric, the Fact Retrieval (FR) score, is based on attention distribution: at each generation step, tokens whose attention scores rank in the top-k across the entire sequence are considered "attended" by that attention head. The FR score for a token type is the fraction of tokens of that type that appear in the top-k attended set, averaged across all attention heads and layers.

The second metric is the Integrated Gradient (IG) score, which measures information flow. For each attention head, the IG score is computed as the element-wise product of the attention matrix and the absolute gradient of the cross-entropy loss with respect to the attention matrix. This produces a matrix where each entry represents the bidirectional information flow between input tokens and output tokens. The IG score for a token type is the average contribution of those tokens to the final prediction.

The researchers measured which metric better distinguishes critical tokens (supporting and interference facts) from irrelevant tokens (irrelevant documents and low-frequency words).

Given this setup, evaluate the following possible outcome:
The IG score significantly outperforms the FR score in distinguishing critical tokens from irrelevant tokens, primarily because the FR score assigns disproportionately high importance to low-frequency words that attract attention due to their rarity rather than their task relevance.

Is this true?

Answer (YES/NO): NO